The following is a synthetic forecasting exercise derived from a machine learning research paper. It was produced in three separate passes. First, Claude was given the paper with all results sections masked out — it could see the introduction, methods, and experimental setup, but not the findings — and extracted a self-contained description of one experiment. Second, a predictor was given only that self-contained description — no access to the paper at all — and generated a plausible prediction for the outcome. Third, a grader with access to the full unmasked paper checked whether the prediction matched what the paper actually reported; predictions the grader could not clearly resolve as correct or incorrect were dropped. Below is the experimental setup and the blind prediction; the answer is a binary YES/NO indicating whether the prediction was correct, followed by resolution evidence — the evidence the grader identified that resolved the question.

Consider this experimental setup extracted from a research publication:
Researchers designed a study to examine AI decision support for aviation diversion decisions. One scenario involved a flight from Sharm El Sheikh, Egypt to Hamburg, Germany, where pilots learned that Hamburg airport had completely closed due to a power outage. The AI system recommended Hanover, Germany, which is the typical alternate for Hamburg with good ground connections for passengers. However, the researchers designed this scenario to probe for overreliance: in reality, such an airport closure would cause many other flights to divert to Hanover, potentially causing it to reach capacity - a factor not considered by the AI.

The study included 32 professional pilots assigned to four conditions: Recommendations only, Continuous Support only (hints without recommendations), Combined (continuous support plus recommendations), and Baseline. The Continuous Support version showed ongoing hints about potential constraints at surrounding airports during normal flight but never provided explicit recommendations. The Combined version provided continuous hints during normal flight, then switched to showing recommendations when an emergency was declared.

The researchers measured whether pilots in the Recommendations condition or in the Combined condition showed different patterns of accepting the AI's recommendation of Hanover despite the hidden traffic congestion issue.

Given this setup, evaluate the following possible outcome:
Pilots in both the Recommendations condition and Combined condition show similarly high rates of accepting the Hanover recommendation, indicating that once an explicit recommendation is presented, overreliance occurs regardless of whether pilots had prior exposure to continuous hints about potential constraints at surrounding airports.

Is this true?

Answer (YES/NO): NO